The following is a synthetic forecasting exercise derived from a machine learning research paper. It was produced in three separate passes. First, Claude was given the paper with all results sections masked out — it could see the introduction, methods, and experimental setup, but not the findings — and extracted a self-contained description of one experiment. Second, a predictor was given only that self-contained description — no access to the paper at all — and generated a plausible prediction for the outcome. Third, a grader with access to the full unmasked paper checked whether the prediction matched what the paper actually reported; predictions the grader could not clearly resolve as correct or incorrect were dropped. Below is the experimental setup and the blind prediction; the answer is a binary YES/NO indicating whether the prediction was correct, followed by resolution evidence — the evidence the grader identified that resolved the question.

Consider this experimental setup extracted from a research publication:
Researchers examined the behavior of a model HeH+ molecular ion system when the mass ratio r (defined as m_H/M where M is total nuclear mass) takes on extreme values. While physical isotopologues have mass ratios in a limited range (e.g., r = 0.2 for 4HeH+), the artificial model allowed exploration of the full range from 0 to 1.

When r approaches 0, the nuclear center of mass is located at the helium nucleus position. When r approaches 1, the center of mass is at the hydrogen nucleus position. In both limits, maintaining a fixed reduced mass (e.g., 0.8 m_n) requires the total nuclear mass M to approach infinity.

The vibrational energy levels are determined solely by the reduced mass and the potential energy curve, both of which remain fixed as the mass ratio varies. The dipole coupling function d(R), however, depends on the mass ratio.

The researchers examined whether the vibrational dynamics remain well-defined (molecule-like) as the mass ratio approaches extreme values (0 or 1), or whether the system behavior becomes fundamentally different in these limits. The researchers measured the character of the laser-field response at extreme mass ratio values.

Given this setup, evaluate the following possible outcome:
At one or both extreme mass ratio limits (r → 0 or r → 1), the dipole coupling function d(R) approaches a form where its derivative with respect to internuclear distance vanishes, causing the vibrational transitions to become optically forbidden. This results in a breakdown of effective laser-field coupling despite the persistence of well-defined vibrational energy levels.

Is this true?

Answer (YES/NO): NO